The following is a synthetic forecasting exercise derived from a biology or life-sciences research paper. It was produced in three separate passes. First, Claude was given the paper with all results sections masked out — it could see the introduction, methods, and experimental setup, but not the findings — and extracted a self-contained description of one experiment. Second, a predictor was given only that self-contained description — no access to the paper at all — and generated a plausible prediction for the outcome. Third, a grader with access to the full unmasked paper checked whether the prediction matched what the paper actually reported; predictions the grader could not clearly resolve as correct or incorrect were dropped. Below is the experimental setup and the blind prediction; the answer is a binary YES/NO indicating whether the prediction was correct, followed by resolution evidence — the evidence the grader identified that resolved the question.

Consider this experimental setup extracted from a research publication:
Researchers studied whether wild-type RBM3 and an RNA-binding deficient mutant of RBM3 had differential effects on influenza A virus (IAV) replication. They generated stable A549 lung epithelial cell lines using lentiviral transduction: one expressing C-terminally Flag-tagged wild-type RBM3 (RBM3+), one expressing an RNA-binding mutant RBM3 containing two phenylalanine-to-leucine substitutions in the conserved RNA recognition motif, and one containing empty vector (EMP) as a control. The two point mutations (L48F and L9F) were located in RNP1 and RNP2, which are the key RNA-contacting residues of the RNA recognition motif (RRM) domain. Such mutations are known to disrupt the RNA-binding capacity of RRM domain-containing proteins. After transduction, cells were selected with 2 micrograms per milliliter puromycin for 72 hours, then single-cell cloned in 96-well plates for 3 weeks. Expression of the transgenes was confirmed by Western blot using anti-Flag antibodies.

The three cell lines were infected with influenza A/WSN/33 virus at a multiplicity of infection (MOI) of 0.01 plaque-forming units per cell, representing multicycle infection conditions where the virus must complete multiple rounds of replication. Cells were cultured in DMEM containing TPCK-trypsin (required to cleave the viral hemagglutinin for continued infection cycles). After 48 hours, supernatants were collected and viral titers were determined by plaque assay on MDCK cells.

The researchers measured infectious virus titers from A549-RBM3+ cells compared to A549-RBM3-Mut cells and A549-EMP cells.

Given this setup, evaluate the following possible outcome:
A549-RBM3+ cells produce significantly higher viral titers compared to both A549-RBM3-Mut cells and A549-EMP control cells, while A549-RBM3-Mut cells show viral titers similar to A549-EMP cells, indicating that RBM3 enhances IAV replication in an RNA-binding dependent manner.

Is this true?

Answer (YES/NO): NO